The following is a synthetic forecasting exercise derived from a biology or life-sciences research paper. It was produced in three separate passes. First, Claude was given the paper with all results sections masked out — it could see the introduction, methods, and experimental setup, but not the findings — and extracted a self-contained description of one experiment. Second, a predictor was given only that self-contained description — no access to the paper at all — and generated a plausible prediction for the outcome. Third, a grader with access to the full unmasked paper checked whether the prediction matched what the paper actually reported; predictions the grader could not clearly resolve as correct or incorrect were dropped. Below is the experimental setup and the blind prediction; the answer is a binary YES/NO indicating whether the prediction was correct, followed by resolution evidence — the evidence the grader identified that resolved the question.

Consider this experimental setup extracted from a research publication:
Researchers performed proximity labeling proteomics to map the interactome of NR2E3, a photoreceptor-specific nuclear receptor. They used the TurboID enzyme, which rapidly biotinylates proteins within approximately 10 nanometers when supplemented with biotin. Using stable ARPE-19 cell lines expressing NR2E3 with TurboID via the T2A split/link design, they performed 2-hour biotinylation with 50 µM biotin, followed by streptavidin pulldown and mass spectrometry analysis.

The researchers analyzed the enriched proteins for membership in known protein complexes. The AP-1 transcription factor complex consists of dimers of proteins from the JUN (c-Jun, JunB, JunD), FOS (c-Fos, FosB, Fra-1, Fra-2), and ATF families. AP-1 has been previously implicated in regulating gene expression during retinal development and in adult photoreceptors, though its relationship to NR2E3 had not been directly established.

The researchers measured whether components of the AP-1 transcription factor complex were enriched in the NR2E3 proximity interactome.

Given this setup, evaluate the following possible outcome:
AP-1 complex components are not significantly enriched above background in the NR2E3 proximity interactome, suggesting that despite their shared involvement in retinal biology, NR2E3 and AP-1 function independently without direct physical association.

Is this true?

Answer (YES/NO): NO